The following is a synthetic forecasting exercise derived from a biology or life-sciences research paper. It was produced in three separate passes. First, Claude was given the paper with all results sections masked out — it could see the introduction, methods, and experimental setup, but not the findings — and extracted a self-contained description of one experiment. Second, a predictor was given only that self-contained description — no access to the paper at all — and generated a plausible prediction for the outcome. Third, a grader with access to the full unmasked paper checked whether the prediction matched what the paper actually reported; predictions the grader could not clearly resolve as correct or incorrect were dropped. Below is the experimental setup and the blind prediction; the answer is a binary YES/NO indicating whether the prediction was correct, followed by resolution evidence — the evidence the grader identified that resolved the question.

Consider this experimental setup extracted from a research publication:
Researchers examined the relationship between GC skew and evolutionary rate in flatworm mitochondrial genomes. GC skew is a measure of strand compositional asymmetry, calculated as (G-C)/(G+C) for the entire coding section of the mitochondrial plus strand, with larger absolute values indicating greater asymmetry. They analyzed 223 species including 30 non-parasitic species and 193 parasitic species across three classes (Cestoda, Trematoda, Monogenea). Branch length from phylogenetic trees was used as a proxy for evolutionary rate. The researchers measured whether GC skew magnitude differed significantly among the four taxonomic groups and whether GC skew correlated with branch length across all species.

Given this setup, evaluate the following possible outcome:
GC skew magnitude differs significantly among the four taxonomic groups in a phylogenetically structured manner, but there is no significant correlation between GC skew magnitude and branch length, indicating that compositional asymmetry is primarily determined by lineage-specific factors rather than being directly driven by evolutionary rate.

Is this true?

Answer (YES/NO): NO